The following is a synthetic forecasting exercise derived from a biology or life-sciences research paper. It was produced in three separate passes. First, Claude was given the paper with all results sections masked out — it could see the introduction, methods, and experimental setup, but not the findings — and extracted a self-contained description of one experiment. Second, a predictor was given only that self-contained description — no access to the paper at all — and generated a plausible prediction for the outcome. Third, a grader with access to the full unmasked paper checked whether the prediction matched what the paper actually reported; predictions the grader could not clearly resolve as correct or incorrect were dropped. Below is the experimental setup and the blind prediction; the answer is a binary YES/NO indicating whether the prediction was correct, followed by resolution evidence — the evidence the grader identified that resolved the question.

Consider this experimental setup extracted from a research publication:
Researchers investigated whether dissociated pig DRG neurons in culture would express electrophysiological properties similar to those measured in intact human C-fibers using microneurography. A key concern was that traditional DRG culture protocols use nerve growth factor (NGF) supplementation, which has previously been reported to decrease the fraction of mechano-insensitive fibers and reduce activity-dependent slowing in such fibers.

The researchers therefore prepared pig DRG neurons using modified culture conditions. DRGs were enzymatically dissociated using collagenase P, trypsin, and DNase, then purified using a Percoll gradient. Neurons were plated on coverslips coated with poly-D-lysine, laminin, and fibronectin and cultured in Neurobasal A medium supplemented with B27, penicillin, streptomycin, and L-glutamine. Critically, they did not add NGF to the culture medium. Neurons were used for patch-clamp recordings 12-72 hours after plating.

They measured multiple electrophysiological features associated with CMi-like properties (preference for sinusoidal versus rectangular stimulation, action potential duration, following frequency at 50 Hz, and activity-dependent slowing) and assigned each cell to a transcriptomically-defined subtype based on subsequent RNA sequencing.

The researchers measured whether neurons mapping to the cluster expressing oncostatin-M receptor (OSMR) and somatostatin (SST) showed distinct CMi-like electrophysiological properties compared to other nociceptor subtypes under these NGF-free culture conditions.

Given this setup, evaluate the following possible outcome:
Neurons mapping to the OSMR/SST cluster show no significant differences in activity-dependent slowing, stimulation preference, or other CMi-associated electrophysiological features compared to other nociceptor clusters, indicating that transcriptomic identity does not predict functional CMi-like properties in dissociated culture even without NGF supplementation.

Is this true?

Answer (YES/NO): NO